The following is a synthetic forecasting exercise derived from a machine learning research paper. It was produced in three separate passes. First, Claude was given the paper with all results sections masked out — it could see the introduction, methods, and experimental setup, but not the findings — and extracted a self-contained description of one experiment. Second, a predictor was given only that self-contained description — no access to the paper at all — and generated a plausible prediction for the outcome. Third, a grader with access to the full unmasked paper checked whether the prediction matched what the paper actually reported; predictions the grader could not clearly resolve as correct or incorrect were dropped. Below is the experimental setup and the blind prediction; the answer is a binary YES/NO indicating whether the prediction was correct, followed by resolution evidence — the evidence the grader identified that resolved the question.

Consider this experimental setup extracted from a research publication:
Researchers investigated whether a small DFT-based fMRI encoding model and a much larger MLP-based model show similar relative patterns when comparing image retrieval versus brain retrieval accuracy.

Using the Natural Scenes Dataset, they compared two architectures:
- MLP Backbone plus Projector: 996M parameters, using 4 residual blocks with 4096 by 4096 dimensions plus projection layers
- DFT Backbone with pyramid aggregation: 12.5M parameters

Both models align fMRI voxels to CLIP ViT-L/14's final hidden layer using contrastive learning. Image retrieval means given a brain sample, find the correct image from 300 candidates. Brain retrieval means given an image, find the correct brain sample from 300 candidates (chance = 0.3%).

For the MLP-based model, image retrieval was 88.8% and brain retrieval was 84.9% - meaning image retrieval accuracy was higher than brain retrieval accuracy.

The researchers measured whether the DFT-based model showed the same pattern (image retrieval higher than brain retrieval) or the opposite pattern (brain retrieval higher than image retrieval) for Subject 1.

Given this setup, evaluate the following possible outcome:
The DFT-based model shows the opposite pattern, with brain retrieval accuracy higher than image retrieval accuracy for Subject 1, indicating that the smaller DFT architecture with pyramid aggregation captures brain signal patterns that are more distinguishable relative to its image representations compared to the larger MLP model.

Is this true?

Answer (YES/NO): YES